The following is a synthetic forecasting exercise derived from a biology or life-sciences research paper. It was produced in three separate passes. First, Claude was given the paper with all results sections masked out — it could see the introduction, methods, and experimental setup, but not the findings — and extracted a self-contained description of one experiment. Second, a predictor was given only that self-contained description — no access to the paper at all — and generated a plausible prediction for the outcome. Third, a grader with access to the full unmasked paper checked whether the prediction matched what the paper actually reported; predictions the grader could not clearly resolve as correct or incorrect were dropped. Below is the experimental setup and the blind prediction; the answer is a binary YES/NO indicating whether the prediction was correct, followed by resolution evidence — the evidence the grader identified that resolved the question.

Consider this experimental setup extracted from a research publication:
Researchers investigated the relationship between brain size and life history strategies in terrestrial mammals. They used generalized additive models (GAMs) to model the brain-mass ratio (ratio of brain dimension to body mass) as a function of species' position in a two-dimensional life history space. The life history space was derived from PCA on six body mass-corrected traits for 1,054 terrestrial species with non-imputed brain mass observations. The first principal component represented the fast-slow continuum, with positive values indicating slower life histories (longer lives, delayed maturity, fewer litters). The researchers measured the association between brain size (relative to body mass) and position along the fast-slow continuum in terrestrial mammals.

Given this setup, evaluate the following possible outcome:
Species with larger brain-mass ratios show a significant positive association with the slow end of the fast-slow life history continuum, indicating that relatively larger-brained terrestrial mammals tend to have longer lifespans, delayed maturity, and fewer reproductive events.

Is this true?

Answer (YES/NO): YES